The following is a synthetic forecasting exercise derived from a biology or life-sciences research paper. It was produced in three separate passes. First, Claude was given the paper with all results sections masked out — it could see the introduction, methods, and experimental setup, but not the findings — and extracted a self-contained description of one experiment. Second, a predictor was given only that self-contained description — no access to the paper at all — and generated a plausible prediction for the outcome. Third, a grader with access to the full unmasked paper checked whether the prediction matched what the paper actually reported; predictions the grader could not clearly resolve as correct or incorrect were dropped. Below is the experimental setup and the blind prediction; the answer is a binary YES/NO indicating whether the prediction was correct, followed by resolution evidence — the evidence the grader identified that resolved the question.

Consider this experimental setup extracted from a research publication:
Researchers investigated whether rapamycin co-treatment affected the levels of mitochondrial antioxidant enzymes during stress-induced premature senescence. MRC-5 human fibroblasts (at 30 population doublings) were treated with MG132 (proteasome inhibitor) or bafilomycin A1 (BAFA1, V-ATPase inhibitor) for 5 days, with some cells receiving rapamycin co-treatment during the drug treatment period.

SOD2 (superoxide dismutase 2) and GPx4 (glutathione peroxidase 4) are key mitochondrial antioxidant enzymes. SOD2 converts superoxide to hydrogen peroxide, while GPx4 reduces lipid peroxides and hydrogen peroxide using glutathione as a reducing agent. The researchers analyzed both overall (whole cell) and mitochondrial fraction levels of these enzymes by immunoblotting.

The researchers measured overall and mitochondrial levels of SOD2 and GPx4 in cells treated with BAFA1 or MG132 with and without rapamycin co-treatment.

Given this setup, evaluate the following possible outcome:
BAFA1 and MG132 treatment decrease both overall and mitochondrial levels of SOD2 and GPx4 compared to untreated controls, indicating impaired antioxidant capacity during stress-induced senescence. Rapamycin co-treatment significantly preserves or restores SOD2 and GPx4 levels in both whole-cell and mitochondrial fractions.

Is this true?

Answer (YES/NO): NO